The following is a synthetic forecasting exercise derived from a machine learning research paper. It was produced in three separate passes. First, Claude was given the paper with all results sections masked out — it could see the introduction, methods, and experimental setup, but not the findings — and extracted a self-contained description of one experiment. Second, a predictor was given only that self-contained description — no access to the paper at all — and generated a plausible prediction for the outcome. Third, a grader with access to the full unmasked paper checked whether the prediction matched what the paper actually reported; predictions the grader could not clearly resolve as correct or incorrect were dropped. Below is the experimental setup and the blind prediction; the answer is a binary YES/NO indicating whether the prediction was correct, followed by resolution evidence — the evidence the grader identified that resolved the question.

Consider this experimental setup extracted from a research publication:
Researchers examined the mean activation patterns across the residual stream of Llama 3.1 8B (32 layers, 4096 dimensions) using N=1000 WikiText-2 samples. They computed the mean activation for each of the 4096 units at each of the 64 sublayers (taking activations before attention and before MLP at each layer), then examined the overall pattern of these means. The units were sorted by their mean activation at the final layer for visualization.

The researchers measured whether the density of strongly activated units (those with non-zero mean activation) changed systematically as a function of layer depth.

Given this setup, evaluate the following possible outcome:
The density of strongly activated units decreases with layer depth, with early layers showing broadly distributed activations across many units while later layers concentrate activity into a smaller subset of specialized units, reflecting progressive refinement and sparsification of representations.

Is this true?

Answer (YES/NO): NO